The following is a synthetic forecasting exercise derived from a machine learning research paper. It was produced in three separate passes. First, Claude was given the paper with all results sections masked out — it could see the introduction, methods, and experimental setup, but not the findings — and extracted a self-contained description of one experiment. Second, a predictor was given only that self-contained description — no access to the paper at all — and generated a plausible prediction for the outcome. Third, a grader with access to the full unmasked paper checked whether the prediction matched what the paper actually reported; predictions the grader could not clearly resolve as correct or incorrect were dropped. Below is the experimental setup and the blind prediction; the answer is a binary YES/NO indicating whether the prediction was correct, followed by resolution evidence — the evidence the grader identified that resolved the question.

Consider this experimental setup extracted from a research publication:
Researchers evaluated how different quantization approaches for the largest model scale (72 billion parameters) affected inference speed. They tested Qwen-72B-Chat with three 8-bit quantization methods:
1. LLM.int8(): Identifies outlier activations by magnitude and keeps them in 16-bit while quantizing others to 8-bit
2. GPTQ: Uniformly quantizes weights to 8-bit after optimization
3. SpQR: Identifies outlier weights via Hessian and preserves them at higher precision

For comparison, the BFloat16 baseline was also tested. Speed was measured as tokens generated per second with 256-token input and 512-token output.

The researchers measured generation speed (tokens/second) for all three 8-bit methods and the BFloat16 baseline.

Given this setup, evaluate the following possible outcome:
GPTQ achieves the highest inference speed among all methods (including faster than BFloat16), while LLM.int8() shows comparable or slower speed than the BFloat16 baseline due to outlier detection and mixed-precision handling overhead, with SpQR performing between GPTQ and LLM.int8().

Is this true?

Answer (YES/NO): NO